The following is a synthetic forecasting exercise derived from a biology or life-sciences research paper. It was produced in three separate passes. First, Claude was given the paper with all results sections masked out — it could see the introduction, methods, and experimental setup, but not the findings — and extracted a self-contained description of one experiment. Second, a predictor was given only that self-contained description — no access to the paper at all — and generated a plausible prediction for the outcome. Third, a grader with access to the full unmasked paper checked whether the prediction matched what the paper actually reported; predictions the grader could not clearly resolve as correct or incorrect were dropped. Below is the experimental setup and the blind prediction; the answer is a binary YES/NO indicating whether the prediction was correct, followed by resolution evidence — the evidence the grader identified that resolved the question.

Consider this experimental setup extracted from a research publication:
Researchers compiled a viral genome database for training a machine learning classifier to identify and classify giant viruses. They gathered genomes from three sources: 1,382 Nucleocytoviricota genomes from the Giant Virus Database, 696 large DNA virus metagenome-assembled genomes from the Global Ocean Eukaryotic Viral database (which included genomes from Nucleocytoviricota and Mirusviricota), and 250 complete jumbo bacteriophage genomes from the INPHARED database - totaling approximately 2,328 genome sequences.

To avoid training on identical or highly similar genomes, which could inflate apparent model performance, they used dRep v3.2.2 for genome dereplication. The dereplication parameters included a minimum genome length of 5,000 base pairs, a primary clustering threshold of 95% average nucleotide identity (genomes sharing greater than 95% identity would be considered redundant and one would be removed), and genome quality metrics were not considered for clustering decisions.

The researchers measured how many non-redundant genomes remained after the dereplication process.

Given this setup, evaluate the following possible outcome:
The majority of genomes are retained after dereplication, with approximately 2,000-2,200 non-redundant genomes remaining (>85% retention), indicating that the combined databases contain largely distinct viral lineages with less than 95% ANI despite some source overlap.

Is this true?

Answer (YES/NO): NO